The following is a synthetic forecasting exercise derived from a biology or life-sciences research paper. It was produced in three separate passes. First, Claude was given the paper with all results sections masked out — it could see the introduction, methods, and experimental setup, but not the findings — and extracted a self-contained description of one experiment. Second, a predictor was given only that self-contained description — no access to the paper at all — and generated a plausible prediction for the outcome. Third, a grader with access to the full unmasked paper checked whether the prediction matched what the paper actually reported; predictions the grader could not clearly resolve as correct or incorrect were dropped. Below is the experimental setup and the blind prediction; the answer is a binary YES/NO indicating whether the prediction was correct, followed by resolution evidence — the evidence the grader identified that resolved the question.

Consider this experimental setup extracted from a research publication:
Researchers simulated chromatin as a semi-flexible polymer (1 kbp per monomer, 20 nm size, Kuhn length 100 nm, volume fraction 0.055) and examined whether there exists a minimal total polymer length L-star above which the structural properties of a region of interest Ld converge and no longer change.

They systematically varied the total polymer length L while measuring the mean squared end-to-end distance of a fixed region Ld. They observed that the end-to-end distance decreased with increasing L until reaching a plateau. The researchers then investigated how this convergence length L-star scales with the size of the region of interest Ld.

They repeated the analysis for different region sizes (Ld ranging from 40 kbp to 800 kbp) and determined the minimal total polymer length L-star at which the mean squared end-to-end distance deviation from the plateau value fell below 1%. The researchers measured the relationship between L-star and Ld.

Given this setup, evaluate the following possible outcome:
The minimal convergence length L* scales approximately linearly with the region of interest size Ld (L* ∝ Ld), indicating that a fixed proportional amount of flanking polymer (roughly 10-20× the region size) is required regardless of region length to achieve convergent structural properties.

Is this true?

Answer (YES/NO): NO